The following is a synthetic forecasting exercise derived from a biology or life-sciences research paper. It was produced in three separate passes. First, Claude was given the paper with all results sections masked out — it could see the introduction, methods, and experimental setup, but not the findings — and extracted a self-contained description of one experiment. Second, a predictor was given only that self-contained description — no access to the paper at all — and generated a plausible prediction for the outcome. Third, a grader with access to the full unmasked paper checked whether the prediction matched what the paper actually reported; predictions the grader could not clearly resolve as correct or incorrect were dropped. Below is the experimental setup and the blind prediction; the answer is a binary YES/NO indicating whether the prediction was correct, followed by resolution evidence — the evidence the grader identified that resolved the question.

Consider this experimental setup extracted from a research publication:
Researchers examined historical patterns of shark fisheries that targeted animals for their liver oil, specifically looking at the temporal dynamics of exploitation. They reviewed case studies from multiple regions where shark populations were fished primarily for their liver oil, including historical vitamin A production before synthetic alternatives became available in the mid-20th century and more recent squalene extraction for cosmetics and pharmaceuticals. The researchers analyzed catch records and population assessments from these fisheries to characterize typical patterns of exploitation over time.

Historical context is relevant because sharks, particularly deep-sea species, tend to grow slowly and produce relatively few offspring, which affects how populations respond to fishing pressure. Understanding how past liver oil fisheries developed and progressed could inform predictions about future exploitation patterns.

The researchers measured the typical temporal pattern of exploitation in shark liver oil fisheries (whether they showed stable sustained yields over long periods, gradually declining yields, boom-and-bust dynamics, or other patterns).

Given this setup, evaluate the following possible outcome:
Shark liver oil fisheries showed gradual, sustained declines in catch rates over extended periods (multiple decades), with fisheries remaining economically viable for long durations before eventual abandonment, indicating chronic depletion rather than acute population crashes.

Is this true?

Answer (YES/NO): NO